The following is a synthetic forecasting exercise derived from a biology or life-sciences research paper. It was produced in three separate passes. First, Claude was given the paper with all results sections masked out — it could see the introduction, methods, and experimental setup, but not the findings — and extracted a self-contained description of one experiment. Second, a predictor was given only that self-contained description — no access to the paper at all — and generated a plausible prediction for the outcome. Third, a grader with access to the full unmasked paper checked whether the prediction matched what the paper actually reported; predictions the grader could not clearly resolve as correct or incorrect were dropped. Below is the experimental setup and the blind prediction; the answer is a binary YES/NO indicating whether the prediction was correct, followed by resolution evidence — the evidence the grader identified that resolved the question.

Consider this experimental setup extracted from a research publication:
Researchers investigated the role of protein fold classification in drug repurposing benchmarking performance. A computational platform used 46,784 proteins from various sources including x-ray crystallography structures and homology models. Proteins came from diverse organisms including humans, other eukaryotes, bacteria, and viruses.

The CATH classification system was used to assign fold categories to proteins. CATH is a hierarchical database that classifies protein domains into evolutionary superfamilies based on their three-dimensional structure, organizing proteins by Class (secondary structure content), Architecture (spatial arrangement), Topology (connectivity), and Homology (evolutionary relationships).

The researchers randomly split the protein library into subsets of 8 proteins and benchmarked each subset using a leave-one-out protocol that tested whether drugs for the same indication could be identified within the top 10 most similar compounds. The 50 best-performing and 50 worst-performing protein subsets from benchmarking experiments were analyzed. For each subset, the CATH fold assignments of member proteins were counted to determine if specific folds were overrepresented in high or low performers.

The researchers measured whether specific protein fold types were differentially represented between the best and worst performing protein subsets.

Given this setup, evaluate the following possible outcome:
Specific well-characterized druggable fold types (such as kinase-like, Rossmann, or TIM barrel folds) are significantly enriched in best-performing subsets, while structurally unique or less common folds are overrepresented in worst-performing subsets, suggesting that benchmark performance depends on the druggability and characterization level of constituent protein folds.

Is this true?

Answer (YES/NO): NO